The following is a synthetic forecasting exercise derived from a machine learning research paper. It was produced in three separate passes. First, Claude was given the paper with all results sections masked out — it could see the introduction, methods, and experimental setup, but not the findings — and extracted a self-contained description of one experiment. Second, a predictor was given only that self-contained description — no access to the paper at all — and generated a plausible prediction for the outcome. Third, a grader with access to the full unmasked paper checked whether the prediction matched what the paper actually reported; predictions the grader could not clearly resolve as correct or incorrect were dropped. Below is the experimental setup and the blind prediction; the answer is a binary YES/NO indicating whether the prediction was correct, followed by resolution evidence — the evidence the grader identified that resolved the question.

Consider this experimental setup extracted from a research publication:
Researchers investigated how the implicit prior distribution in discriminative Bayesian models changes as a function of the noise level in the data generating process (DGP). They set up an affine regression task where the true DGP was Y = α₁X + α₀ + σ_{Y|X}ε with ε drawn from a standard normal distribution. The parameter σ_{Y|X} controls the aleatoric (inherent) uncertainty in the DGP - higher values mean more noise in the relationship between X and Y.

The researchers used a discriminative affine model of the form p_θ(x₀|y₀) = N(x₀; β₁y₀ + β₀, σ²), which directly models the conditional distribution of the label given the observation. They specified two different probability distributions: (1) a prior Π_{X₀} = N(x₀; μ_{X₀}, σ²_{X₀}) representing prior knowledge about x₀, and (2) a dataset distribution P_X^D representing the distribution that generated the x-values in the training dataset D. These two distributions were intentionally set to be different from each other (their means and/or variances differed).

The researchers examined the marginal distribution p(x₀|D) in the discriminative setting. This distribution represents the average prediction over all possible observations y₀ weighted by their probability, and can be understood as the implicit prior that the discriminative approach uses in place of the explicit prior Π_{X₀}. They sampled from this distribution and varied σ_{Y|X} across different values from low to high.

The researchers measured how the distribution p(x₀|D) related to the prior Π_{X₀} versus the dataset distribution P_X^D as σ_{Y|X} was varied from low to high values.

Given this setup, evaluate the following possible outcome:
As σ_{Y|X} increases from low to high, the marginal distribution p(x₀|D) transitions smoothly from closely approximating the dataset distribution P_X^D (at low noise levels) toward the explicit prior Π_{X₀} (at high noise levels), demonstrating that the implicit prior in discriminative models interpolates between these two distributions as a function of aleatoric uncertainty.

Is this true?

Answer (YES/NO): NO